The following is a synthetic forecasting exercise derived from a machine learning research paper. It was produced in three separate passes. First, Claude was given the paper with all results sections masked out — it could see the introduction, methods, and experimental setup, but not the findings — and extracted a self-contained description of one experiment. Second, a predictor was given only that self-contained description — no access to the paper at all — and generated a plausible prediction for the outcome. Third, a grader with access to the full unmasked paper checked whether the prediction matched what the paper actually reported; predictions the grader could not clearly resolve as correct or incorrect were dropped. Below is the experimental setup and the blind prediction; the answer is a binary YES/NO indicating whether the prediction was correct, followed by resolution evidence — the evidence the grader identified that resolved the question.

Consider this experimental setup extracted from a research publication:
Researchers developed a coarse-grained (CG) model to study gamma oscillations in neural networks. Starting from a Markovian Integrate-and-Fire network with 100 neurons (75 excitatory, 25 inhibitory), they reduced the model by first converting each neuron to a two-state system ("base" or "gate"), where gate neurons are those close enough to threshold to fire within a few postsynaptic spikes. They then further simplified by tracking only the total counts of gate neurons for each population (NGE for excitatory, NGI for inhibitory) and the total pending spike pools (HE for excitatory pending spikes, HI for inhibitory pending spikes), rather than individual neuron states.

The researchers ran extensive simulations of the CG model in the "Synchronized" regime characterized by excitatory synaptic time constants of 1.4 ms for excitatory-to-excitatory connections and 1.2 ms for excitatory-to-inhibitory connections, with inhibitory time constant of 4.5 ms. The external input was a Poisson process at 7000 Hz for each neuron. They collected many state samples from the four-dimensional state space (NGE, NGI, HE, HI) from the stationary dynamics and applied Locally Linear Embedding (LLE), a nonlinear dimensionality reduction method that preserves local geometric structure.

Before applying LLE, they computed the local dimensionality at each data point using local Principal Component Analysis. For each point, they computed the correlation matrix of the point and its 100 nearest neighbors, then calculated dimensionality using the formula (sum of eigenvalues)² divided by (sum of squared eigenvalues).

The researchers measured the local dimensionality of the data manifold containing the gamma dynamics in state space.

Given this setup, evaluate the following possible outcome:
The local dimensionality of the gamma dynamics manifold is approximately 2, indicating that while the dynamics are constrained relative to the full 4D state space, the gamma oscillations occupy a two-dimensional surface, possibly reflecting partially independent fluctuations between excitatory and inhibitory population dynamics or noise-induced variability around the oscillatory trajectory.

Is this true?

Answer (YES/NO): YES